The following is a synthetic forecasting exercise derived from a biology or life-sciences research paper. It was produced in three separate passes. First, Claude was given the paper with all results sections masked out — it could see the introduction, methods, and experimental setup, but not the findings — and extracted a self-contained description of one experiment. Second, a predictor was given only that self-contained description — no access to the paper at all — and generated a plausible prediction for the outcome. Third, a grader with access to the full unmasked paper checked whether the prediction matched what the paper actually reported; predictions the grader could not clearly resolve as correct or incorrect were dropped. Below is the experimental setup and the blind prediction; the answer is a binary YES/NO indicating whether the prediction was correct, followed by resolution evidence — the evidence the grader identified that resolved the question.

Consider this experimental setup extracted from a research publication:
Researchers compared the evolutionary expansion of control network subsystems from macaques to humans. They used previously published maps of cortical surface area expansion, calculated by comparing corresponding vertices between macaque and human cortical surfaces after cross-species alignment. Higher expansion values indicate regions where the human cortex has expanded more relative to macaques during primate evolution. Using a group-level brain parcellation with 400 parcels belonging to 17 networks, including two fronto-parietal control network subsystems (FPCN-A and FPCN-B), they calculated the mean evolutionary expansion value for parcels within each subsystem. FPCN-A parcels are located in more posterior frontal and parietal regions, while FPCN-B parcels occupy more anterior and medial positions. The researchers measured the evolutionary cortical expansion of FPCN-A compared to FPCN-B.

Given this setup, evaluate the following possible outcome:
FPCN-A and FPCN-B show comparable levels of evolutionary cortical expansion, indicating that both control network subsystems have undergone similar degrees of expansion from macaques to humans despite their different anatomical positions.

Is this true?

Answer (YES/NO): NO